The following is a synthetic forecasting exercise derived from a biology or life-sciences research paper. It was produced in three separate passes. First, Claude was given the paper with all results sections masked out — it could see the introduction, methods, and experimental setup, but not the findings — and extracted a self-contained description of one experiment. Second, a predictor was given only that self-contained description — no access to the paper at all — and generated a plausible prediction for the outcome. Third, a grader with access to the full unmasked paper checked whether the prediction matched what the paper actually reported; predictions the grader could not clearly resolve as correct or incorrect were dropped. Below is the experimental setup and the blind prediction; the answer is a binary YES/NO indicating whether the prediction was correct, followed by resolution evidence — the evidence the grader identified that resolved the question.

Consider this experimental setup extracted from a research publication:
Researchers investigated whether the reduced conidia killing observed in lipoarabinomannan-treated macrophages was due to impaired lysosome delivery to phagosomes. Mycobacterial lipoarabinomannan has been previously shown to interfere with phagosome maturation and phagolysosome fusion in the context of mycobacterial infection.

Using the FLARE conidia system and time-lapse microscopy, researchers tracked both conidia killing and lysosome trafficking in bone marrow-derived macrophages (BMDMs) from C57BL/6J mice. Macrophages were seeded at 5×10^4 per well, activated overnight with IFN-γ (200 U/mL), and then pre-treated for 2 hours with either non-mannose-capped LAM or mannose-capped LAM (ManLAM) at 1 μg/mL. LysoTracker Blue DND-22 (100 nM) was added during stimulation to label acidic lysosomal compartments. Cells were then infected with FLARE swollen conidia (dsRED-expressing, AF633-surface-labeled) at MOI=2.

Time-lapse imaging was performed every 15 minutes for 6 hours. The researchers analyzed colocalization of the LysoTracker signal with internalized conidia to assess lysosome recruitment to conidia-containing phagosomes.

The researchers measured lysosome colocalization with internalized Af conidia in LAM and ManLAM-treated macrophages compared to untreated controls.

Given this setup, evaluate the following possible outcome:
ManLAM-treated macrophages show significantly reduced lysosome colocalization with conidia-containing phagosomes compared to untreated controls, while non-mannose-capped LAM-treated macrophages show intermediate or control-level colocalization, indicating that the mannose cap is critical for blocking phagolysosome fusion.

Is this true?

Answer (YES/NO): NO